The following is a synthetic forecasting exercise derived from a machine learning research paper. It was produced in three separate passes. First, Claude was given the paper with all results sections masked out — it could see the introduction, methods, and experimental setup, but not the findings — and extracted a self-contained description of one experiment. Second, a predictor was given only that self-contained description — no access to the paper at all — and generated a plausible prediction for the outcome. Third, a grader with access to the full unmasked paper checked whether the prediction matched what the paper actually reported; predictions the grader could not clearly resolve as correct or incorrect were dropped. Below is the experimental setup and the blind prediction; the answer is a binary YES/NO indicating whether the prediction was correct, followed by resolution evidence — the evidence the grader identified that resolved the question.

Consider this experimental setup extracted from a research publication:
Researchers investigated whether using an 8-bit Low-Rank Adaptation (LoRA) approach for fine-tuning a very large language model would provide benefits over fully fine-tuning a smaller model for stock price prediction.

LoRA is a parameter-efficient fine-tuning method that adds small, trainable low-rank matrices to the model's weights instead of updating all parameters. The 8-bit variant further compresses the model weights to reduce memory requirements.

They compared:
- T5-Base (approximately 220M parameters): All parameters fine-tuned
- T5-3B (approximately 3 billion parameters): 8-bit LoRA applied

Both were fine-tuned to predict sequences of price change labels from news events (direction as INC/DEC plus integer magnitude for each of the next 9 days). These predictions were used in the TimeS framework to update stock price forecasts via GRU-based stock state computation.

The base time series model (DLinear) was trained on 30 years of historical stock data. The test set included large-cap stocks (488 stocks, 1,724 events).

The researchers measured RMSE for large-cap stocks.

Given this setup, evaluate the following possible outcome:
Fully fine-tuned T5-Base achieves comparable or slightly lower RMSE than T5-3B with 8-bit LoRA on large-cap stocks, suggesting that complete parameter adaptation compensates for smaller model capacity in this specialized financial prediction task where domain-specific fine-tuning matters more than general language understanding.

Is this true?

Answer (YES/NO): YES